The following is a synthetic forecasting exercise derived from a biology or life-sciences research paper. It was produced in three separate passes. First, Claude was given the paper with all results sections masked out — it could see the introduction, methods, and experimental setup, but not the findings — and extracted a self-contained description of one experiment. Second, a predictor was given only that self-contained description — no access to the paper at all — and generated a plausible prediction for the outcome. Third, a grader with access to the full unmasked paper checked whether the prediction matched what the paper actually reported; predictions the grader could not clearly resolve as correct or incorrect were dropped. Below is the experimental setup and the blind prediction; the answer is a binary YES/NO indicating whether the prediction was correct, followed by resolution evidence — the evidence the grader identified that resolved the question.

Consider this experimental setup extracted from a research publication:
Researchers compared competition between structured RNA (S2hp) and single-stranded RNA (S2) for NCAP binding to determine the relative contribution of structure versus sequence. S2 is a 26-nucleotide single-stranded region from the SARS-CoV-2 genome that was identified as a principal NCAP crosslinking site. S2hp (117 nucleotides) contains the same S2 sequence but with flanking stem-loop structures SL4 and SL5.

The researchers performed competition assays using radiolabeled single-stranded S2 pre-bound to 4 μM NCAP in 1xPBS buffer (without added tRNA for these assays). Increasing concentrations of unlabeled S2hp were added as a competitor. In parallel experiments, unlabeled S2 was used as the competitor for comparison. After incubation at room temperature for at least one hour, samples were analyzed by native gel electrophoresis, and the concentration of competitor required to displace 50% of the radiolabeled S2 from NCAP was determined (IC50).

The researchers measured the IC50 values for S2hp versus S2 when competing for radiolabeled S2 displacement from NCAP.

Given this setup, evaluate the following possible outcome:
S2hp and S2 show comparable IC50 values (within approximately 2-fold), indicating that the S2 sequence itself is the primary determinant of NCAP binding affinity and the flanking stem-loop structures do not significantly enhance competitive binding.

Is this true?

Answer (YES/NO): NO